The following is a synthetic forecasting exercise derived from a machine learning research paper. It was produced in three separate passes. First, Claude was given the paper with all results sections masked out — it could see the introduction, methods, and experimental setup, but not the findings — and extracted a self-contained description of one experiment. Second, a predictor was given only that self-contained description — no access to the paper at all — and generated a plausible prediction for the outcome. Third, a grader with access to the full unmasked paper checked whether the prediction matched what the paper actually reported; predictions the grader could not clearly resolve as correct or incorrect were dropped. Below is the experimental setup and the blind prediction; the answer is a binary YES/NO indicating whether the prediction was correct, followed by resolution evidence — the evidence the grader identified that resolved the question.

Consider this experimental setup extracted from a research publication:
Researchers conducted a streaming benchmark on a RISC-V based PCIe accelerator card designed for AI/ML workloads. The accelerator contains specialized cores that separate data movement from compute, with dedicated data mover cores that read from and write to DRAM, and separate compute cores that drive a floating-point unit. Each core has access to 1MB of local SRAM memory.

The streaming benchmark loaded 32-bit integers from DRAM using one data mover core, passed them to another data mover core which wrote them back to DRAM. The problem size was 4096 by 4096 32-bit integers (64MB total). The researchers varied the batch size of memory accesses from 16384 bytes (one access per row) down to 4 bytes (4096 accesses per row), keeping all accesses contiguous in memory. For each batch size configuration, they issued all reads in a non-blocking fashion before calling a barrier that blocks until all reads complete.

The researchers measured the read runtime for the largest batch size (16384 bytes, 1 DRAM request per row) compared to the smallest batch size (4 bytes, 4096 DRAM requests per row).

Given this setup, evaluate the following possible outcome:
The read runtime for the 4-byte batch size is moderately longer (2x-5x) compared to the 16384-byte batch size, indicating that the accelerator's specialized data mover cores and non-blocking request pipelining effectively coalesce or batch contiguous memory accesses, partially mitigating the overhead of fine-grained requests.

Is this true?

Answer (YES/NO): NO